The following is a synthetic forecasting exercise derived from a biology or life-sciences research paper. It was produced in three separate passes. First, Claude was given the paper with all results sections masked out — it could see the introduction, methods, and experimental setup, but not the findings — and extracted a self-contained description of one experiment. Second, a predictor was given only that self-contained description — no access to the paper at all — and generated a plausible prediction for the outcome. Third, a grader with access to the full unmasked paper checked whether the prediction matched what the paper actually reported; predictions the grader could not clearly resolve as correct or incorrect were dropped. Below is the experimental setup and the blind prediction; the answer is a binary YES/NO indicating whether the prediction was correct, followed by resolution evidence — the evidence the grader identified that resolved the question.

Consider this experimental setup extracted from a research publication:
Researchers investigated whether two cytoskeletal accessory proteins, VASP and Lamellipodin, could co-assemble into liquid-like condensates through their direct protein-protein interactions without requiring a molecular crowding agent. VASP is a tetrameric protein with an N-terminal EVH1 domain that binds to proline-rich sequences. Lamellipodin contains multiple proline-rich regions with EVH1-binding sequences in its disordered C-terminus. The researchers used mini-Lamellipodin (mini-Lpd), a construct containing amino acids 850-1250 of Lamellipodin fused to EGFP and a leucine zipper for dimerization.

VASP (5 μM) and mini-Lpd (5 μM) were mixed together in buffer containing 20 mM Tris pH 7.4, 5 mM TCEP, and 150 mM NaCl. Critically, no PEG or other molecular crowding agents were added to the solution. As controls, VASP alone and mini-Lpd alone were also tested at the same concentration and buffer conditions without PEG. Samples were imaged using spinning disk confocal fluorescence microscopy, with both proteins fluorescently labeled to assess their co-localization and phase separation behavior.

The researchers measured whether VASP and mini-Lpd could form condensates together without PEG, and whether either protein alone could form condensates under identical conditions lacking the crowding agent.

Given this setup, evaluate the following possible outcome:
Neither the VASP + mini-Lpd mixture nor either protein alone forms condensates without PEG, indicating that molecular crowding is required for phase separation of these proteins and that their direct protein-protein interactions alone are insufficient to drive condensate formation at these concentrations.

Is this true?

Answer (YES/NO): NO